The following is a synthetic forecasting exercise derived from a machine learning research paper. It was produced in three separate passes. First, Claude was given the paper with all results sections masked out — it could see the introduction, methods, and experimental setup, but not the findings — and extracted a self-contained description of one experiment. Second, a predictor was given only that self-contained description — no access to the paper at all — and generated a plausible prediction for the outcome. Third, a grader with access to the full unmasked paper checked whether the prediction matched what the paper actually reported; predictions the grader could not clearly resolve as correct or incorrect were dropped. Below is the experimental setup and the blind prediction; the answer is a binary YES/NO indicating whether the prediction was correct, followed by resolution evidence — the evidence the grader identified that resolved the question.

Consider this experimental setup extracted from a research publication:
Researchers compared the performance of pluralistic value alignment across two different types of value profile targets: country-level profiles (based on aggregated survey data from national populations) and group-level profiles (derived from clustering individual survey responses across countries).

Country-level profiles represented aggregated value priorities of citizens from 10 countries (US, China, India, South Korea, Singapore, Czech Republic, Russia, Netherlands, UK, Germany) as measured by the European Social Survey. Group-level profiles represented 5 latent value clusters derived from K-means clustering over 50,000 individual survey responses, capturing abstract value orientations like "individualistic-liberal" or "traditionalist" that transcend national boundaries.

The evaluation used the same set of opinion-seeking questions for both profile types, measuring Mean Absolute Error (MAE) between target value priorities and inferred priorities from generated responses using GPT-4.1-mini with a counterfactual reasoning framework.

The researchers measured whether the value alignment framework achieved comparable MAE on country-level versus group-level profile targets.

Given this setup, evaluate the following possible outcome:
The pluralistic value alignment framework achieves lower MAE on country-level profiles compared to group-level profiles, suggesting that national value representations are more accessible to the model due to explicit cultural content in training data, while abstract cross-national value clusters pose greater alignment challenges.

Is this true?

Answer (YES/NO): YES